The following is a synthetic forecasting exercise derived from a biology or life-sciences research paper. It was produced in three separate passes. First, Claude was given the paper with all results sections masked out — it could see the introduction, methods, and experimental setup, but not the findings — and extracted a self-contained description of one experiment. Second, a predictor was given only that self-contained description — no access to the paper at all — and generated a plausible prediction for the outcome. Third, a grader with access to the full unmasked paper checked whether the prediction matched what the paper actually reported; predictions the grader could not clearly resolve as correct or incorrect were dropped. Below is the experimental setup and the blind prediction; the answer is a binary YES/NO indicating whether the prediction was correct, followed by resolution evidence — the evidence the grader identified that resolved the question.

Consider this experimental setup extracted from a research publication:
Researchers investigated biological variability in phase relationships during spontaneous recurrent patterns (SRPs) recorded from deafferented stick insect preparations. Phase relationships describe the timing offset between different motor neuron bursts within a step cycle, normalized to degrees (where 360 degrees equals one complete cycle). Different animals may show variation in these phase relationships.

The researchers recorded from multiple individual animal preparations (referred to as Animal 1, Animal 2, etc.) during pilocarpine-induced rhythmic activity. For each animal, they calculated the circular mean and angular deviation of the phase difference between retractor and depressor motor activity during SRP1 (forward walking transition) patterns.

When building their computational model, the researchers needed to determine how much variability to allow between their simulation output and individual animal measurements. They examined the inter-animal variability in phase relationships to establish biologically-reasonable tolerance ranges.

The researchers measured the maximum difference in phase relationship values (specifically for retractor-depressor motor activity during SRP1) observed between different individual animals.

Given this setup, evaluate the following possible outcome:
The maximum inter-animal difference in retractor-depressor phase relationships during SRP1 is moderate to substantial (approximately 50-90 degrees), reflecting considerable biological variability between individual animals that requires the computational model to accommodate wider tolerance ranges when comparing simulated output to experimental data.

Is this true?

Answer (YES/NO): YES